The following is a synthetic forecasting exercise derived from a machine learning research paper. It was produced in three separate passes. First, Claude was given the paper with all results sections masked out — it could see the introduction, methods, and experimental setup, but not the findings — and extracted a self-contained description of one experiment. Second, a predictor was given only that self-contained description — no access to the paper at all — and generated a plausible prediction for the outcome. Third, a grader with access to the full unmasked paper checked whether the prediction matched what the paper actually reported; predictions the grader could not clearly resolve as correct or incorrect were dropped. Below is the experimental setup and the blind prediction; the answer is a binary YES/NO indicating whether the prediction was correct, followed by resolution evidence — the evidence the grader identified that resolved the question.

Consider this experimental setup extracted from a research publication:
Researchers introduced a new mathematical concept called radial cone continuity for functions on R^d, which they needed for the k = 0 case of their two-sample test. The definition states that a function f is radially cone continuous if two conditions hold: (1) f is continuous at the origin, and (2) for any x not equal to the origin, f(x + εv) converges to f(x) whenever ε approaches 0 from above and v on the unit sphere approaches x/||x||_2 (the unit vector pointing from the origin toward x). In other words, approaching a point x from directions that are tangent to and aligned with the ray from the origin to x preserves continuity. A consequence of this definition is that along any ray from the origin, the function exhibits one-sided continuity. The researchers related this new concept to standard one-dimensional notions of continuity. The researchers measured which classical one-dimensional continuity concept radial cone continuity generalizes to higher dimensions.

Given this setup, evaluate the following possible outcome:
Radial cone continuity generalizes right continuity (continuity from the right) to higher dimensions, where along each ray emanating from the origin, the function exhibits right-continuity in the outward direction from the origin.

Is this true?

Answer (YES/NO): YES